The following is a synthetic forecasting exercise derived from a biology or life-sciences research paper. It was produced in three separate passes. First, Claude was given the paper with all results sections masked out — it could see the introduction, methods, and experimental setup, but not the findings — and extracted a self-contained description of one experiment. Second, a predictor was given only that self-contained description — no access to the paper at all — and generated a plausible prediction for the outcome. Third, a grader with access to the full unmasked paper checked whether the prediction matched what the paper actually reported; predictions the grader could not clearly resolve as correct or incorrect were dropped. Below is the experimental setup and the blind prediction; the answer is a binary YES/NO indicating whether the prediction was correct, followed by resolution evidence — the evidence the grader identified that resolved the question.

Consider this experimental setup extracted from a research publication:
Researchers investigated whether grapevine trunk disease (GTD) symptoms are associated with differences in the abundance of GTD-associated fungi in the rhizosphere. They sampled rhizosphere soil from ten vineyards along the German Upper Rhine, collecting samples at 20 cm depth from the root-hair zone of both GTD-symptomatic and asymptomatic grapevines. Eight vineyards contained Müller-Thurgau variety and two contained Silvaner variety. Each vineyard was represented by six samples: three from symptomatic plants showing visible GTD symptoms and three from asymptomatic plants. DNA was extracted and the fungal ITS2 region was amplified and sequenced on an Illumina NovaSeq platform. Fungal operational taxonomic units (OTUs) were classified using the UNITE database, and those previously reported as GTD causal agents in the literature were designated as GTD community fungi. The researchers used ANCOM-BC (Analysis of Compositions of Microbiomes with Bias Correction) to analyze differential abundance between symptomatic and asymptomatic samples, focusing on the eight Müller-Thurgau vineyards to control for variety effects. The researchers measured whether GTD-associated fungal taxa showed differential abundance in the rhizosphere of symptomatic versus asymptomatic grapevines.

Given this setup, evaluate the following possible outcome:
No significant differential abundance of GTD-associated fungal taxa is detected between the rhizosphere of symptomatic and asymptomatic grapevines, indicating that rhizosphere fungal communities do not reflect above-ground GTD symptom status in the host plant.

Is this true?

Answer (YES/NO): NO